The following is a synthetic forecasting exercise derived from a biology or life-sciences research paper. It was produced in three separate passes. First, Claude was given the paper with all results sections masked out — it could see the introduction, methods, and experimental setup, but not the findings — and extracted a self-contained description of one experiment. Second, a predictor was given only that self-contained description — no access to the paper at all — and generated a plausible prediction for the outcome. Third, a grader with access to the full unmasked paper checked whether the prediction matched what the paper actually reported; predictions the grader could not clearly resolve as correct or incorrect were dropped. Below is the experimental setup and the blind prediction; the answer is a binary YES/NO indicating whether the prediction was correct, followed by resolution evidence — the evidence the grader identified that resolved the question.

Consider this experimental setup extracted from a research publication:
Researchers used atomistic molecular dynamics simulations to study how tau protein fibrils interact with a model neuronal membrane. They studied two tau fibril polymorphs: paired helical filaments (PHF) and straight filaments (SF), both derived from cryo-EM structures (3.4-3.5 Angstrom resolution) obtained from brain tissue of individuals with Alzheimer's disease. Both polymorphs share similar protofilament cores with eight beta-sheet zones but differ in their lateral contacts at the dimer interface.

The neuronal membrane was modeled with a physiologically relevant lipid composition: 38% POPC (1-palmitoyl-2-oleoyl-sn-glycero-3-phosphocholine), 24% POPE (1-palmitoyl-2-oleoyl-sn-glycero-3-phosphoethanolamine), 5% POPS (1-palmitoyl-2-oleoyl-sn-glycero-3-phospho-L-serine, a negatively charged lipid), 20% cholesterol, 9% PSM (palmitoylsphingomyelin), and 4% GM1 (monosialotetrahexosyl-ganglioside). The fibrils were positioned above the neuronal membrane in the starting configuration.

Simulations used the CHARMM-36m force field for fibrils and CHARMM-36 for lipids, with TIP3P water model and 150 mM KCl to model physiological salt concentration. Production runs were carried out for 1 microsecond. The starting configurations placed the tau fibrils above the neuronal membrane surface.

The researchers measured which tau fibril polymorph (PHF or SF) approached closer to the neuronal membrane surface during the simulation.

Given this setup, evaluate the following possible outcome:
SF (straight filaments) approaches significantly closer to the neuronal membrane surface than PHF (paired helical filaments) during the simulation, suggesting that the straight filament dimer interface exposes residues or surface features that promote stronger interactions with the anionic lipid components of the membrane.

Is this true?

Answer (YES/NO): NO